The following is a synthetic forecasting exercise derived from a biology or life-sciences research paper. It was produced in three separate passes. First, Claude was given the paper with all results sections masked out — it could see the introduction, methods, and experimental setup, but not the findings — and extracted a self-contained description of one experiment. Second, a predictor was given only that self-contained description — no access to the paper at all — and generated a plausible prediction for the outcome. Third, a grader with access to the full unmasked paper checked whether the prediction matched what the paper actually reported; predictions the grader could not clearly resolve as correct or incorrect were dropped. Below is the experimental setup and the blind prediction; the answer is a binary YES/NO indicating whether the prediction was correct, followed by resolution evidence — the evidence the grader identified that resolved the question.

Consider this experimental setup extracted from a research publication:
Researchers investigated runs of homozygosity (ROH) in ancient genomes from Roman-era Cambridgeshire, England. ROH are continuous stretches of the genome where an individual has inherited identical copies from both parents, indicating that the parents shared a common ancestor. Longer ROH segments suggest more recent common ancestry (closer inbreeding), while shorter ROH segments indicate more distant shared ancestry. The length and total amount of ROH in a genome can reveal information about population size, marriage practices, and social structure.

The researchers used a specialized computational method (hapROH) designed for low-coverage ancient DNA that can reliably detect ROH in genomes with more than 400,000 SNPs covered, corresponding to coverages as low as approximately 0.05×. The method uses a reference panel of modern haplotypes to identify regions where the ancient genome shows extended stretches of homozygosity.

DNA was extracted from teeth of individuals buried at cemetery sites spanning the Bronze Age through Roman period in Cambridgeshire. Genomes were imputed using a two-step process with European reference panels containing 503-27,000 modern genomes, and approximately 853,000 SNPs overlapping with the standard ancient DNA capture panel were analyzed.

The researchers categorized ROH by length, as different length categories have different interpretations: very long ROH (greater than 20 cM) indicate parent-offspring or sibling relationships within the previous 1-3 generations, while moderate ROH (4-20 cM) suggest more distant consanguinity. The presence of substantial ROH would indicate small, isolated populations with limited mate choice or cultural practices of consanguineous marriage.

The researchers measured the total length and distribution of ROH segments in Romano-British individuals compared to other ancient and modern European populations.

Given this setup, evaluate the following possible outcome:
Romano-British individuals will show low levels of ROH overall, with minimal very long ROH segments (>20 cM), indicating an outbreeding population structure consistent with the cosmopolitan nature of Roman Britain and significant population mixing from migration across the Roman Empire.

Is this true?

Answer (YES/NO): NO